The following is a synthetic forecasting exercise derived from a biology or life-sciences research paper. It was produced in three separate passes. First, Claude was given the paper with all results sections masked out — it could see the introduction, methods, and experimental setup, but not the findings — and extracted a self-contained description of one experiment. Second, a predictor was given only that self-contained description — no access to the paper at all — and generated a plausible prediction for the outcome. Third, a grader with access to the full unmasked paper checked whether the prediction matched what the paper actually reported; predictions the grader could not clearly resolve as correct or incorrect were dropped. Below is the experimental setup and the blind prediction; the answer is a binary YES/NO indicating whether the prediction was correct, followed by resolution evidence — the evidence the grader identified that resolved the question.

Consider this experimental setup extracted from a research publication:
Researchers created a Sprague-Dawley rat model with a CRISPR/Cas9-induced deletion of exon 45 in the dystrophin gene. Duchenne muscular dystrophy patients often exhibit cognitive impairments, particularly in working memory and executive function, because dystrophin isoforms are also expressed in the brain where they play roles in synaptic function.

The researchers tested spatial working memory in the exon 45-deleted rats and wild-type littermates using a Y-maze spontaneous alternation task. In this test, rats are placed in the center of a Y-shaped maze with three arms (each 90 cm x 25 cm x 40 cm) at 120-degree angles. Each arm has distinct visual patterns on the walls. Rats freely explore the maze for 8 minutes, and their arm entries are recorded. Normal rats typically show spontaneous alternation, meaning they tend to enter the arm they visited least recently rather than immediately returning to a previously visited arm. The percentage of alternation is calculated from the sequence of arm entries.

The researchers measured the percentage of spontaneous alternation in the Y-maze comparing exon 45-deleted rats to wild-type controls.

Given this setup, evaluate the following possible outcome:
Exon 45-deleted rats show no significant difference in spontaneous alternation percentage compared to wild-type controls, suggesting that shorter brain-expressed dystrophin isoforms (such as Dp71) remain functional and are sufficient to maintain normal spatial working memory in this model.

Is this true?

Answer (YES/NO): NO